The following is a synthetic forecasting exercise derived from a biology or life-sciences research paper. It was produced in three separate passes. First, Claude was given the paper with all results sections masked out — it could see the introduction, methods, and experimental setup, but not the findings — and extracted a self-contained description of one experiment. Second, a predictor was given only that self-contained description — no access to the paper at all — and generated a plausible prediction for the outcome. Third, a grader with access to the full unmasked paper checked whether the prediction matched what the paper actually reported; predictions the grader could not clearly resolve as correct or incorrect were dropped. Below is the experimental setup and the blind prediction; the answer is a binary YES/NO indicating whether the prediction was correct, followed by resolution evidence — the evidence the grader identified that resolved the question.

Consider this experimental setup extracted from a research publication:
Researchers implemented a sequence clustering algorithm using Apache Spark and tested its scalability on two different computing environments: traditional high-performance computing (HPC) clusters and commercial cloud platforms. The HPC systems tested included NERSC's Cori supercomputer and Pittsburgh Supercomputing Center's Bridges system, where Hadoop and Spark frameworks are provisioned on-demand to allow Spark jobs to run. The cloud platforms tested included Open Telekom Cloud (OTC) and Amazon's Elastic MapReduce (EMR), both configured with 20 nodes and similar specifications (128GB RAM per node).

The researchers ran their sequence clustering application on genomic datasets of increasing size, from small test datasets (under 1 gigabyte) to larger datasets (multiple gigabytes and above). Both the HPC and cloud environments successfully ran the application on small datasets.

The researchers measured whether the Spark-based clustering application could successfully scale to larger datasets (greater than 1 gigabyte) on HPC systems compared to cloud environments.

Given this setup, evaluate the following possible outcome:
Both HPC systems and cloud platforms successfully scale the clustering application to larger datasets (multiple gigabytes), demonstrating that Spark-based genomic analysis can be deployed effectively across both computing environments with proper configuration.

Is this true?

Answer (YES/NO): NO